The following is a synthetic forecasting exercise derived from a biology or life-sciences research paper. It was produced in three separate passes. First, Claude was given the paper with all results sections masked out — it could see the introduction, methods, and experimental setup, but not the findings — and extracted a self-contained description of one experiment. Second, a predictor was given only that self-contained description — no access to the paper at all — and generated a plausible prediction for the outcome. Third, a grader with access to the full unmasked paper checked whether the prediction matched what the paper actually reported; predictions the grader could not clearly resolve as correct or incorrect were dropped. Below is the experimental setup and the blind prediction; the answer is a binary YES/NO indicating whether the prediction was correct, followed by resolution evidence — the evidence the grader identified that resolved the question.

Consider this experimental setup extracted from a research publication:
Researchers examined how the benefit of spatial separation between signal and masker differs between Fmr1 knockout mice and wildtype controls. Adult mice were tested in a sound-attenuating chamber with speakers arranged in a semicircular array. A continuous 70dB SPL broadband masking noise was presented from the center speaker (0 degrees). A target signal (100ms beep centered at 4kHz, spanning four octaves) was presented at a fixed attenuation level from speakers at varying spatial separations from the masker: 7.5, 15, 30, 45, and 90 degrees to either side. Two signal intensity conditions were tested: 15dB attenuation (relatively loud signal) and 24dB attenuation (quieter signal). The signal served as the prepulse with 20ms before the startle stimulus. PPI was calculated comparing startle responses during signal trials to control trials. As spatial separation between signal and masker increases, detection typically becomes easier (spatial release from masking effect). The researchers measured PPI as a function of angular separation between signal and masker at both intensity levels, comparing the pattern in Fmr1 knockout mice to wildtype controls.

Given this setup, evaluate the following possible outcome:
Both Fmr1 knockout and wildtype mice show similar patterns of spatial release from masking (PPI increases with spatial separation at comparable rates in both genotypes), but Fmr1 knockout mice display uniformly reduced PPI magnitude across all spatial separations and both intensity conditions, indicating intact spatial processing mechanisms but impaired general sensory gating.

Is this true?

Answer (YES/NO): NO